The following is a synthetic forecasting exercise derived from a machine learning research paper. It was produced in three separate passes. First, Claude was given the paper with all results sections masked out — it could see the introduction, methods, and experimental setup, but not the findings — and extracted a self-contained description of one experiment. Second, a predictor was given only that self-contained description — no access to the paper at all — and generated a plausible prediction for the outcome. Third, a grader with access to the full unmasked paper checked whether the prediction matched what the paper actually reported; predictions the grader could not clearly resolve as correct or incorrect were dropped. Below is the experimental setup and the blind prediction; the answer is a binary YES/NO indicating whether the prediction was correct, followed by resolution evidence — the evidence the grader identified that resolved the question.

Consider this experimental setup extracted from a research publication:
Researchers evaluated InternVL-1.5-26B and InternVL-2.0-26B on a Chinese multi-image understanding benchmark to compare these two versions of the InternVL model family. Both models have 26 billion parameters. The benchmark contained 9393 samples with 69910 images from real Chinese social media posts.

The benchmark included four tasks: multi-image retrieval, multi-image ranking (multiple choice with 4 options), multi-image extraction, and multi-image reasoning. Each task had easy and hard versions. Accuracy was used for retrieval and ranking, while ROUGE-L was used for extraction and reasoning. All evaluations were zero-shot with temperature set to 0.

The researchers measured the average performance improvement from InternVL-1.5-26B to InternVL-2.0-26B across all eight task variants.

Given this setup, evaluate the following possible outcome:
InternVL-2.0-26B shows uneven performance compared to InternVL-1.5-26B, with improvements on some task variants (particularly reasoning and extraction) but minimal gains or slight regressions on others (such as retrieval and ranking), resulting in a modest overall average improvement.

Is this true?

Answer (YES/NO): NO